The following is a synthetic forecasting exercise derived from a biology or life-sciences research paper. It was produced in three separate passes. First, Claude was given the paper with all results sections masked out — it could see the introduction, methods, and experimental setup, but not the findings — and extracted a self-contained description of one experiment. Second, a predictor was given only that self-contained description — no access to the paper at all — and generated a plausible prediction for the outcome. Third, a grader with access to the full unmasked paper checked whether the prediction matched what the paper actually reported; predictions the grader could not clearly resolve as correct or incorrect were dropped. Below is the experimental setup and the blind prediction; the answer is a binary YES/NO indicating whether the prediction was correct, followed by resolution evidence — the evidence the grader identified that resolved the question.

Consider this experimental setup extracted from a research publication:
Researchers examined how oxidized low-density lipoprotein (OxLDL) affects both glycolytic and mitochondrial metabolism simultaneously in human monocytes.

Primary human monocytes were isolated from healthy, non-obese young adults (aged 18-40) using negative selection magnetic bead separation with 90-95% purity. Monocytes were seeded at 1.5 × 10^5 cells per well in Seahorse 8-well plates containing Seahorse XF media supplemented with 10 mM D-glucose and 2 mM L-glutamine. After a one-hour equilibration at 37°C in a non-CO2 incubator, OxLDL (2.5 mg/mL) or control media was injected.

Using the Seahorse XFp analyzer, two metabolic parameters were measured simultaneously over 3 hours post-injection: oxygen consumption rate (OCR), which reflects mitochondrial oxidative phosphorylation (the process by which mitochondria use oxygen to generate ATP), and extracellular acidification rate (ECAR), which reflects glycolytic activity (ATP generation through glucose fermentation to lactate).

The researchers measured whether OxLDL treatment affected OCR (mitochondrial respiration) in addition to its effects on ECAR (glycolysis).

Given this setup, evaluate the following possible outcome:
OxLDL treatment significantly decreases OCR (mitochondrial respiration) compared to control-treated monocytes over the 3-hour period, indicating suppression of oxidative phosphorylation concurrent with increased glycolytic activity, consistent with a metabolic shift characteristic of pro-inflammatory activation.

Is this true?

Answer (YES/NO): NO